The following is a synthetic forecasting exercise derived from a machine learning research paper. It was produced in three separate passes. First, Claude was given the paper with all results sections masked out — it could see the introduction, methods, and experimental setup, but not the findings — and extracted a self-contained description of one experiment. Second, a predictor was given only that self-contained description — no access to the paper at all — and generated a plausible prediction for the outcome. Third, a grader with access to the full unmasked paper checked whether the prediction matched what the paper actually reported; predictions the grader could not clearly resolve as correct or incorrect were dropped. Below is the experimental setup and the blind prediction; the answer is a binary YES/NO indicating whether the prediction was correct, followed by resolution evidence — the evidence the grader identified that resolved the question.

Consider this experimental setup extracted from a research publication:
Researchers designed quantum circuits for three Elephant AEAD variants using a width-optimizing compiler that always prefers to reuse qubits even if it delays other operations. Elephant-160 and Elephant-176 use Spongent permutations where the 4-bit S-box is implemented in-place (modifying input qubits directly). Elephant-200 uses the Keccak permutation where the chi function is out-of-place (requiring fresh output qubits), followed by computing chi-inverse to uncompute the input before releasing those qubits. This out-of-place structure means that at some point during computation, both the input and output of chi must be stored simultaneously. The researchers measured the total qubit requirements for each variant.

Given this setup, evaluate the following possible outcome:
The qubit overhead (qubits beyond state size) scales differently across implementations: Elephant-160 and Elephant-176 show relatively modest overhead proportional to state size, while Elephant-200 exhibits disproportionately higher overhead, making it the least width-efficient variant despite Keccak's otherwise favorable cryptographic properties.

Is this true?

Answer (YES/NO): NO